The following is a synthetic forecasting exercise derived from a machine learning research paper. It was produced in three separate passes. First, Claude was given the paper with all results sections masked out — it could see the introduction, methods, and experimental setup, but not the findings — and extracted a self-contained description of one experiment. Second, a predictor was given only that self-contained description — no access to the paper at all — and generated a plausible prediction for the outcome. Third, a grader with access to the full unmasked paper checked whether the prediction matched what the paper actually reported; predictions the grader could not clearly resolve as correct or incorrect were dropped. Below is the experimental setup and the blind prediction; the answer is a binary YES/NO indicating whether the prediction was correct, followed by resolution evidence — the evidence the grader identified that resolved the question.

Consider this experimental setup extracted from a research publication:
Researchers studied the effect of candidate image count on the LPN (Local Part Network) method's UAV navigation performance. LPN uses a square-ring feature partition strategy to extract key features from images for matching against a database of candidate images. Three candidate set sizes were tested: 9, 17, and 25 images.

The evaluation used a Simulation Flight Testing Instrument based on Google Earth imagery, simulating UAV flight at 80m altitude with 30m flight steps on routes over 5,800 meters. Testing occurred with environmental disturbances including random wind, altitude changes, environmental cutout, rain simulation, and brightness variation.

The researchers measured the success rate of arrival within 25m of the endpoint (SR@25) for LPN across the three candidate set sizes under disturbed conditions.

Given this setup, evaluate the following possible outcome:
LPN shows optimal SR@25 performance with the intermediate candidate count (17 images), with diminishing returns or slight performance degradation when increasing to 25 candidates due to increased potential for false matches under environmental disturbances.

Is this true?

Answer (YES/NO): NO